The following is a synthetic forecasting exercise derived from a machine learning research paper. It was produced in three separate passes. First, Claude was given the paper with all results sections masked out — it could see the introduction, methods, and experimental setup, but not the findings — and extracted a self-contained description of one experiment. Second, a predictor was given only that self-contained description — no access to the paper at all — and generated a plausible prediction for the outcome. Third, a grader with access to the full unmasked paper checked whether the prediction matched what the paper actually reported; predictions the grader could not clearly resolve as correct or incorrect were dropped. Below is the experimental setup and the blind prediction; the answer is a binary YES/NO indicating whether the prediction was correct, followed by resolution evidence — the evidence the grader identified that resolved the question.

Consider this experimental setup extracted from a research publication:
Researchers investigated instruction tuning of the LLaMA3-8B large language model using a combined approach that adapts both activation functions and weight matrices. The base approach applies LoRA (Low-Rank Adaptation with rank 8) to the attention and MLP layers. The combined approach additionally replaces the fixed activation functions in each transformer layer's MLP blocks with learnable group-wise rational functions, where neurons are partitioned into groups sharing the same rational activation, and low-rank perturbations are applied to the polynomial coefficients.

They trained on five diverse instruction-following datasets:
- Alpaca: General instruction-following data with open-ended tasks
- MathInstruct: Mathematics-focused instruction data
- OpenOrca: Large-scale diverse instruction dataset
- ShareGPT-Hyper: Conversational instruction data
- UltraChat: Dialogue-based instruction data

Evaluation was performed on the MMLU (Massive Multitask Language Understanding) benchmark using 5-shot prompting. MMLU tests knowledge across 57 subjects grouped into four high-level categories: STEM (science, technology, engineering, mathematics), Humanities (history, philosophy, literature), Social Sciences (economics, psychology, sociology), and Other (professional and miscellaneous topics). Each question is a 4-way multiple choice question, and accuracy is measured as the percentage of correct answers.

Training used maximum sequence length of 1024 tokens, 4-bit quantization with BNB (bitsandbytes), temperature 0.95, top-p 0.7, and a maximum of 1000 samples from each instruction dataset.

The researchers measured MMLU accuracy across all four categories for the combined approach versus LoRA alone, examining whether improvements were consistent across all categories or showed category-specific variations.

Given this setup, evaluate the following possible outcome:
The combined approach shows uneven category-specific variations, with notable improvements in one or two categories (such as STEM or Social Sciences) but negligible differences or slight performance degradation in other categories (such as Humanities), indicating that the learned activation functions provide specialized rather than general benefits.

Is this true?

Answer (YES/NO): NO